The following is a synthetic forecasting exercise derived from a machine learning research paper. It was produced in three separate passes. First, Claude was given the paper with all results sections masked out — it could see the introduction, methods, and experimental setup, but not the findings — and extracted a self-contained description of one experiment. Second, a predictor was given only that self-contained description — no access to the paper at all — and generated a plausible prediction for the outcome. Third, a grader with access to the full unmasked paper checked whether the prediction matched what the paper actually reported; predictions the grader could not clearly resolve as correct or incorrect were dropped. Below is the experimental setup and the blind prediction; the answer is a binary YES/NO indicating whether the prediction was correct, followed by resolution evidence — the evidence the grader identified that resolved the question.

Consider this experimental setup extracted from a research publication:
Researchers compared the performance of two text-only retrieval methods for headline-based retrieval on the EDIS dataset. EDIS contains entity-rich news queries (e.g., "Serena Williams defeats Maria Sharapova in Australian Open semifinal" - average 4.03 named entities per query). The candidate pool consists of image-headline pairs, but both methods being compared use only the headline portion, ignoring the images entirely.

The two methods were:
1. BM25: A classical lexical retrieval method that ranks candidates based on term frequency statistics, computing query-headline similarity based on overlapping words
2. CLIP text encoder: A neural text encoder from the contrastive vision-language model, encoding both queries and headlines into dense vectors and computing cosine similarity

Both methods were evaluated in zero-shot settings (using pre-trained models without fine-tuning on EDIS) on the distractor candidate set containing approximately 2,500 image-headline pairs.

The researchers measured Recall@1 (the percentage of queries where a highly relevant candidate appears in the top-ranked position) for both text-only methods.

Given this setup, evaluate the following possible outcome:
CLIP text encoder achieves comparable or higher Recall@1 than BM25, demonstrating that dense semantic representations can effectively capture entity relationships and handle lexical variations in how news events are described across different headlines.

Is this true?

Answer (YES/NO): YES